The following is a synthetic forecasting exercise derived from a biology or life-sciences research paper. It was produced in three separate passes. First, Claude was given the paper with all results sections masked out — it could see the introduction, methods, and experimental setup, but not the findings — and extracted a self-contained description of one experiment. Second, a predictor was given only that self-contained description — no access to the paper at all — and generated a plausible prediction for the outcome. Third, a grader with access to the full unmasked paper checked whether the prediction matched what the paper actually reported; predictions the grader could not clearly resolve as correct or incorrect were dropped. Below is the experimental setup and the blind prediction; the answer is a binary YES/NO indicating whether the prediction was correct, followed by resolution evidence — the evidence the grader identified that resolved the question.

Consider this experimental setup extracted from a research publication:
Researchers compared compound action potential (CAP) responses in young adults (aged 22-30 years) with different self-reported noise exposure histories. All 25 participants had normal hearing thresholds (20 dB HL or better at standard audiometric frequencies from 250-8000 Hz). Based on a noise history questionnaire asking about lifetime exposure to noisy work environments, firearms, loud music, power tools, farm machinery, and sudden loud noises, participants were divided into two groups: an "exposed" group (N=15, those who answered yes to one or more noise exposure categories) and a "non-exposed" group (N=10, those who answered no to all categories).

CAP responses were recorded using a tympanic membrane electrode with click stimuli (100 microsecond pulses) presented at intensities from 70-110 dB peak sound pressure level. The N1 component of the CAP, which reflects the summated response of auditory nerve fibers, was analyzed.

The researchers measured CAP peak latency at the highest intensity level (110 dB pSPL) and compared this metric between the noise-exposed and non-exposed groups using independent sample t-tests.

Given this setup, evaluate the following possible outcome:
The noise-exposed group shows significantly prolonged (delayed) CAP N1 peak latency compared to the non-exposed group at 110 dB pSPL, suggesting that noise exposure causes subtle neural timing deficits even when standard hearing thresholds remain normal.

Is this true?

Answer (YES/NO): NO